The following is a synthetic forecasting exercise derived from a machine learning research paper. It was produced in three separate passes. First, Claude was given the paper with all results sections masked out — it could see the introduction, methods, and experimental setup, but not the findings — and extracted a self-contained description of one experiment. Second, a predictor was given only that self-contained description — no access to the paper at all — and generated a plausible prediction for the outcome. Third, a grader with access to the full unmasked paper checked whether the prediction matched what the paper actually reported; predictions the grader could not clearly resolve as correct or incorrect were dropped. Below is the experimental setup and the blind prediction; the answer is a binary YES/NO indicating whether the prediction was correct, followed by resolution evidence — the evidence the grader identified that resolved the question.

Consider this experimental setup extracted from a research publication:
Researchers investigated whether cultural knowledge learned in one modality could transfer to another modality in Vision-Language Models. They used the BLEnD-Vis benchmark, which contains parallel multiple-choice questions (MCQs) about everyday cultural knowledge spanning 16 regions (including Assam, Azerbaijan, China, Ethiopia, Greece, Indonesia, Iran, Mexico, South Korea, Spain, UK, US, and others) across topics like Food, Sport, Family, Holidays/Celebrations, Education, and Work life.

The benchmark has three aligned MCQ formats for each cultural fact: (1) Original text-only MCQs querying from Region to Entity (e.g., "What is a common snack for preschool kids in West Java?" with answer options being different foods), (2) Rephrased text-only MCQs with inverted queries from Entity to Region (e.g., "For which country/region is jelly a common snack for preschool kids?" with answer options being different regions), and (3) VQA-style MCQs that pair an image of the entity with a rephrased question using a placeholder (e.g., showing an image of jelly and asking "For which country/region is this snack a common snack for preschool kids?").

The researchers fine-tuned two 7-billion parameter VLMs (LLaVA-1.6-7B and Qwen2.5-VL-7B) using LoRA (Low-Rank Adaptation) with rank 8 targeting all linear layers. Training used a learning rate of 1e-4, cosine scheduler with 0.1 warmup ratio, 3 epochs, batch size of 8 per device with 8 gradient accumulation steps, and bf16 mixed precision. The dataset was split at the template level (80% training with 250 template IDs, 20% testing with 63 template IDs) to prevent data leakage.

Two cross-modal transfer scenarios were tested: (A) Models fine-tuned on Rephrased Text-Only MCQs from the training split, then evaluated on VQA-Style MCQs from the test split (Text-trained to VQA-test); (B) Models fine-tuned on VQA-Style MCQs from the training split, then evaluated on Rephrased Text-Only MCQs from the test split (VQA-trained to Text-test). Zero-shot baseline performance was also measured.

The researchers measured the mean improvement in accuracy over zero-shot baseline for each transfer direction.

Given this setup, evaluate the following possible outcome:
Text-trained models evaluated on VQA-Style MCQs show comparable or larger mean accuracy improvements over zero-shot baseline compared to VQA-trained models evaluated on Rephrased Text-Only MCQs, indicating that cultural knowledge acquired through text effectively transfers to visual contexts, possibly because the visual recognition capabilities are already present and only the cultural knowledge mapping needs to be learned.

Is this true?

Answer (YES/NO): YES